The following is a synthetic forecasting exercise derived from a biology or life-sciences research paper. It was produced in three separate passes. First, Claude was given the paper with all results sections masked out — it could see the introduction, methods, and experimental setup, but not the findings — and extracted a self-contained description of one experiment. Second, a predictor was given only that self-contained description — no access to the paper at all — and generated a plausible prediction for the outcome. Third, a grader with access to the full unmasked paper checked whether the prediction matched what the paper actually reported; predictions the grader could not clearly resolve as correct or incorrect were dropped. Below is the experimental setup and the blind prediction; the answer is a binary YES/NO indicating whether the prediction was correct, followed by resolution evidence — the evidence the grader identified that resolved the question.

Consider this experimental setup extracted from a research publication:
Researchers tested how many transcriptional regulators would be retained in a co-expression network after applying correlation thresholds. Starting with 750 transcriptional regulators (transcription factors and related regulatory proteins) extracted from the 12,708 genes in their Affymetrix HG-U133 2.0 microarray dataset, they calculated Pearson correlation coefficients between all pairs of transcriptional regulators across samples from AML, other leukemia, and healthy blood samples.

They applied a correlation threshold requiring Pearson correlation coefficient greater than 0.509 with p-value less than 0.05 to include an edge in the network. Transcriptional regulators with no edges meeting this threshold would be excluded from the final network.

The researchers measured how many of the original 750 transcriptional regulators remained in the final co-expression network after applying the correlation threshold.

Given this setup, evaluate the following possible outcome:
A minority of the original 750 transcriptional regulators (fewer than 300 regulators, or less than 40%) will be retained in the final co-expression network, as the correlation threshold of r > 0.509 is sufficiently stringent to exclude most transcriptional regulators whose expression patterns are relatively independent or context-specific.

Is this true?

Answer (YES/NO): NO